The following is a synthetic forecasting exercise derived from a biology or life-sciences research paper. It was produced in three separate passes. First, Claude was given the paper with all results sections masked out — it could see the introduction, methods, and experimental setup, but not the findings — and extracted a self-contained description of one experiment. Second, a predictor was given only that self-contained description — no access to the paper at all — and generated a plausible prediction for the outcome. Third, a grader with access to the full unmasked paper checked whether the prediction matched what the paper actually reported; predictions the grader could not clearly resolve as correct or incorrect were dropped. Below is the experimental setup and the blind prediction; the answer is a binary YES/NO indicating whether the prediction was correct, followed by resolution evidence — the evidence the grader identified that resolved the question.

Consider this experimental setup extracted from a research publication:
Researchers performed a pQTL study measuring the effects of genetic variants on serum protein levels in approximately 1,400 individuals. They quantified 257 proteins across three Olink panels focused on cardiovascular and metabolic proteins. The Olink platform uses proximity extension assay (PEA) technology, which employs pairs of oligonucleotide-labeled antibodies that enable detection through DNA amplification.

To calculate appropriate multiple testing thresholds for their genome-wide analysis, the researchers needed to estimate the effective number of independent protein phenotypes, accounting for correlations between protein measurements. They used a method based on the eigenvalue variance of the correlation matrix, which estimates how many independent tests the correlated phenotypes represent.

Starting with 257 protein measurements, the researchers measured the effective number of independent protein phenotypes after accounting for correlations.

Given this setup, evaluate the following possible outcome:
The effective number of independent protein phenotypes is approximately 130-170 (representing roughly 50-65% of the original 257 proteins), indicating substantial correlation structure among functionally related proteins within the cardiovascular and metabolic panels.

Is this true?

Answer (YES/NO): YES